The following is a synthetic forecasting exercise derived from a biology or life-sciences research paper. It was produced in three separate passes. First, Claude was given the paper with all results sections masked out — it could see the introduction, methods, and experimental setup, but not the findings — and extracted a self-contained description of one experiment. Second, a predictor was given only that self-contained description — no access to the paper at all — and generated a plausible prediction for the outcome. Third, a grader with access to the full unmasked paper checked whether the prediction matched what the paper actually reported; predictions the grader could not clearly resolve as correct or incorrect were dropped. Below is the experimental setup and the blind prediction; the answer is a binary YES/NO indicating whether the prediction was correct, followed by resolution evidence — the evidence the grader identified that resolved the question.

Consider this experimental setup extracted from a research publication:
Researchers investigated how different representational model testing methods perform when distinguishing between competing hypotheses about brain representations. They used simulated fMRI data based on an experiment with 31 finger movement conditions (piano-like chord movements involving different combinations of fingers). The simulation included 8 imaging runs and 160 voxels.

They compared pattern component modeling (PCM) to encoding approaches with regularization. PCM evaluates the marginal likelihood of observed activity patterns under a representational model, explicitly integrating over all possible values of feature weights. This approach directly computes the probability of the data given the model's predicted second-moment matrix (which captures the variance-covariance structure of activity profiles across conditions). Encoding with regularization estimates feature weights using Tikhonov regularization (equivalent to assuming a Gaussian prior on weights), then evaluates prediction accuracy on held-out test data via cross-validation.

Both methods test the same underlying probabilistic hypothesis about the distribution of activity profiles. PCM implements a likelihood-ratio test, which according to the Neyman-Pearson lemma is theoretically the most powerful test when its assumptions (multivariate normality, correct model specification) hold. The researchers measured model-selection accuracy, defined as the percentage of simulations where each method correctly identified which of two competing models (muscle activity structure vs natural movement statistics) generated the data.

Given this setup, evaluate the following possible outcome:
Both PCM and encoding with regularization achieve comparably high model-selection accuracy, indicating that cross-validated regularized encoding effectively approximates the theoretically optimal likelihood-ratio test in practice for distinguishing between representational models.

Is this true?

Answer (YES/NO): NO